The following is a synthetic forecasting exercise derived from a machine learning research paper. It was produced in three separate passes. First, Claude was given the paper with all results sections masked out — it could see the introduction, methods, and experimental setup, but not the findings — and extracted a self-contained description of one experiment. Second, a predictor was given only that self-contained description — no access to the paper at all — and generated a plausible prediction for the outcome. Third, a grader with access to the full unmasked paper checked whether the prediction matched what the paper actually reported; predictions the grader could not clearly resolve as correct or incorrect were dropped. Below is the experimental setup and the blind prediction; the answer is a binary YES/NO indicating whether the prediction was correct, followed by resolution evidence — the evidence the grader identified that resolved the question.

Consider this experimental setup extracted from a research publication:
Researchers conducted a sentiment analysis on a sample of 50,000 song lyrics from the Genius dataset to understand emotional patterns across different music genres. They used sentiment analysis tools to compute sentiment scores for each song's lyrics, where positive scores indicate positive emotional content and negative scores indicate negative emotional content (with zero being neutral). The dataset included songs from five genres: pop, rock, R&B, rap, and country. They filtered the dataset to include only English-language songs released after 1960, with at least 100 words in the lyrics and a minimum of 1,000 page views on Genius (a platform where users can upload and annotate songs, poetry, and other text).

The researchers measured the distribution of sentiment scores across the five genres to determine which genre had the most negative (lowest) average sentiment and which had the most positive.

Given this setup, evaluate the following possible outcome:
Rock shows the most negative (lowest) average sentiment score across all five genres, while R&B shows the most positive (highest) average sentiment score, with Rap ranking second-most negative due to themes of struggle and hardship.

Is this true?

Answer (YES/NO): NO